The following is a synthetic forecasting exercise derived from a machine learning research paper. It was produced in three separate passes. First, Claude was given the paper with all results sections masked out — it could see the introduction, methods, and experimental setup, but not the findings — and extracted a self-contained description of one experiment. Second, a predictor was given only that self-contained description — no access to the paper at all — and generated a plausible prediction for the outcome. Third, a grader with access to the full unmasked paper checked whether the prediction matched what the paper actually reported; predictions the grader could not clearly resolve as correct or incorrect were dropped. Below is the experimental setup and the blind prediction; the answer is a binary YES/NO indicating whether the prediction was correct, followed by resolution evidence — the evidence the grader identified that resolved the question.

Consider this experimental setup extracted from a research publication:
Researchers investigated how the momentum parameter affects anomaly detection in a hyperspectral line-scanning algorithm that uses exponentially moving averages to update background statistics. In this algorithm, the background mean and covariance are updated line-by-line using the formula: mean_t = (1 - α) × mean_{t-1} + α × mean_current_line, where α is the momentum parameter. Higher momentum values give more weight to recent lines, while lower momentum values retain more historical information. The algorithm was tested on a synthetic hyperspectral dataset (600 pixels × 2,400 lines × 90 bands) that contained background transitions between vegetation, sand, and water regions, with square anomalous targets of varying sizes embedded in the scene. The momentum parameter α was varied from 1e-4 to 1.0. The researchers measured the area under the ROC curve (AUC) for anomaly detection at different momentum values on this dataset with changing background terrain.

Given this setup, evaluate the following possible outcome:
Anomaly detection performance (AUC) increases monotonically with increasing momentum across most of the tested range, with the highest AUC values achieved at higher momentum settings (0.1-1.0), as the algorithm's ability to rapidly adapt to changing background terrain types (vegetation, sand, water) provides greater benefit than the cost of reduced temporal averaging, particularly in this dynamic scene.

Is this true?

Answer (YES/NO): NO